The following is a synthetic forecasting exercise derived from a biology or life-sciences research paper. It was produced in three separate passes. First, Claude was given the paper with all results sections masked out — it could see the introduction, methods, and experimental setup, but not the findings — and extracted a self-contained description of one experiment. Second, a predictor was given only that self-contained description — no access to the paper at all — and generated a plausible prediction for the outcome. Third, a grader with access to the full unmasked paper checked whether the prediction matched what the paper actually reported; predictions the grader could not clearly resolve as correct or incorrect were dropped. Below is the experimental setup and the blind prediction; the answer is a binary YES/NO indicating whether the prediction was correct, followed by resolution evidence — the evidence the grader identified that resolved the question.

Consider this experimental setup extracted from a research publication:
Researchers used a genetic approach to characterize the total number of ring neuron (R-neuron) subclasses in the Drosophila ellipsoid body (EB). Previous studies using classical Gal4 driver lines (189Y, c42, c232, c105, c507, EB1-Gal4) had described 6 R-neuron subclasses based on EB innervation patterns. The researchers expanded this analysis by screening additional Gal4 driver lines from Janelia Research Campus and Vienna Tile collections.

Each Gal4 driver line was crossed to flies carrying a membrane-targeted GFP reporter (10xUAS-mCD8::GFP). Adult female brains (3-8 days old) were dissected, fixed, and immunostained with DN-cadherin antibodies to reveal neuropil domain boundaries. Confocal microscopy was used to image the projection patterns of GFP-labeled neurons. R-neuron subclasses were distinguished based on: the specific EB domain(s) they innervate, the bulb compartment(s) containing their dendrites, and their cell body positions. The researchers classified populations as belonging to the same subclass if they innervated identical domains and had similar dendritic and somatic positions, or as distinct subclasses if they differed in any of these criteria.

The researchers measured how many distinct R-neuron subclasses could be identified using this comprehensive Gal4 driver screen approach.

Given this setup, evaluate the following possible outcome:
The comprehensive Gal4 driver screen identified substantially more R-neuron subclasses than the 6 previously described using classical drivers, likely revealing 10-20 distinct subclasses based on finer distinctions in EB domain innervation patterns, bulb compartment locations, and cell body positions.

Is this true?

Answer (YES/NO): YES